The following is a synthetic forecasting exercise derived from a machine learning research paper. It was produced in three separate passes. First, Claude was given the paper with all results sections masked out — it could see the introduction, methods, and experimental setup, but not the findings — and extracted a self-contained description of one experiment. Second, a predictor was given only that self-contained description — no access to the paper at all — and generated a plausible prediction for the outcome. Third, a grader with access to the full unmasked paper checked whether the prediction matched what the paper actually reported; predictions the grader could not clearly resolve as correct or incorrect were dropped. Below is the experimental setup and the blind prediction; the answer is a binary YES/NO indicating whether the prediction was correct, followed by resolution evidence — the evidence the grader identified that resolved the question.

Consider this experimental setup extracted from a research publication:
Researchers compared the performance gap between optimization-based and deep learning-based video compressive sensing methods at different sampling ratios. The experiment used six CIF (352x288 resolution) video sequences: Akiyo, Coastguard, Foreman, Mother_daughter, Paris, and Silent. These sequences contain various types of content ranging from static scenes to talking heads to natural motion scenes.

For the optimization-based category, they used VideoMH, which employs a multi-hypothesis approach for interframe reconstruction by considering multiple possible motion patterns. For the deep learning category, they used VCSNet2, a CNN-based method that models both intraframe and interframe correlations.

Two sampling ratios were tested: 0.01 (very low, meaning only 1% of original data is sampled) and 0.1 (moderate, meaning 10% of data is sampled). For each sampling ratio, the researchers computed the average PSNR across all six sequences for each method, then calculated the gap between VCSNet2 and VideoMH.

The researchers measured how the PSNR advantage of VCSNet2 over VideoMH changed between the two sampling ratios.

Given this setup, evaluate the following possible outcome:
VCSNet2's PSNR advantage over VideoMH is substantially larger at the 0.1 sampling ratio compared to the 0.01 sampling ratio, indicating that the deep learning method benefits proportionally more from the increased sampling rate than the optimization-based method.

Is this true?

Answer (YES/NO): NO